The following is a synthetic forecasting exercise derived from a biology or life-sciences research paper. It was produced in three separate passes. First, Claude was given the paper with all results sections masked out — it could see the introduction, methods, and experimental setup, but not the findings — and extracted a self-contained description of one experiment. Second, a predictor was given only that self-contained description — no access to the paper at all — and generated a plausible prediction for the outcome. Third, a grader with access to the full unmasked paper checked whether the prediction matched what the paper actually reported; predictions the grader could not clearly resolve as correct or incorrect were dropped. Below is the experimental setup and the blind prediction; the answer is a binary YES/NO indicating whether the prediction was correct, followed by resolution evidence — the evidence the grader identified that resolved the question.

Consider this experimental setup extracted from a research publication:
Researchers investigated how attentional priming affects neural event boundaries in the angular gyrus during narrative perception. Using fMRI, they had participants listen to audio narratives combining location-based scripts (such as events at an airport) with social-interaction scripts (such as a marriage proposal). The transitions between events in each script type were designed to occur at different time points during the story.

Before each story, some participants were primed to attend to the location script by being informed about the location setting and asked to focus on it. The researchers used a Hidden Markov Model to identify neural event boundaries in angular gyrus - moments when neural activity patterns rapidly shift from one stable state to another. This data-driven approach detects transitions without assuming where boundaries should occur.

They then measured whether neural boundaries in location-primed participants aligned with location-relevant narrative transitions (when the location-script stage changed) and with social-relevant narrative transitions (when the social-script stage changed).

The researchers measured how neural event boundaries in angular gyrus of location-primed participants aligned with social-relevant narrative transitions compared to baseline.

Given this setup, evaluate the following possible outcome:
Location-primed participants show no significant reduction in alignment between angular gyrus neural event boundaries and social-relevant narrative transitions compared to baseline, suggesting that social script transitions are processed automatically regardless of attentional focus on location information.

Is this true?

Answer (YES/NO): NO